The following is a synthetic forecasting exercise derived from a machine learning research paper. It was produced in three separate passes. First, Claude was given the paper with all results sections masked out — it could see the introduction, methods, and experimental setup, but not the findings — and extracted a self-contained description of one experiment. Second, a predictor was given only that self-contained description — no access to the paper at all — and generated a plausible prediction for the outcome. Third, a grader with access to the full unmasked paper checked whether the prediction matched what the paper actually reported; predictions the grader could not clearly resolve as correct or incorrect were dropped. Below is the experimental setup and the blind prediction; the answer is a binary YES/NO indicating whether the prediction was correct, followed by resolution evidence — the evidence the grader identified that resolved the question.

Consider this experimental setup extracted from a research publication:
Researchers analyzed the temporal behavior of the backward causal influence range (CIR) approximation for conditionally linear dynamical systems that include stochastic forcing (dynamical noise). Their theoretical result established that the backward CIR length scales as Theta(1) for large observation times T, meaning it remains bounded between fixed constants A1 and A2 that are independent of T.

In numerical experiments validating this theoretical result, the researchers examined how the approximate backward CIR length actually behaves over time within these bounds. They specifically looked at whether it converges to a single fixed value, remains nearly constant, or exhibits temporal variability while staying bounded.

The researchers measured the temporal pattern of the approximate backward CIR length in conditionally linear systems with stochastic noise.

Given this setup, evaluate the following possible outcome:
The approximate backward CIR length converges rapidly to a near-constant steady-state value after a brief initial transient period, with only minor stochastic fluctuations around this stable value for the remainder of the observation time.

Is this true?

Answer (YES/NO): NO